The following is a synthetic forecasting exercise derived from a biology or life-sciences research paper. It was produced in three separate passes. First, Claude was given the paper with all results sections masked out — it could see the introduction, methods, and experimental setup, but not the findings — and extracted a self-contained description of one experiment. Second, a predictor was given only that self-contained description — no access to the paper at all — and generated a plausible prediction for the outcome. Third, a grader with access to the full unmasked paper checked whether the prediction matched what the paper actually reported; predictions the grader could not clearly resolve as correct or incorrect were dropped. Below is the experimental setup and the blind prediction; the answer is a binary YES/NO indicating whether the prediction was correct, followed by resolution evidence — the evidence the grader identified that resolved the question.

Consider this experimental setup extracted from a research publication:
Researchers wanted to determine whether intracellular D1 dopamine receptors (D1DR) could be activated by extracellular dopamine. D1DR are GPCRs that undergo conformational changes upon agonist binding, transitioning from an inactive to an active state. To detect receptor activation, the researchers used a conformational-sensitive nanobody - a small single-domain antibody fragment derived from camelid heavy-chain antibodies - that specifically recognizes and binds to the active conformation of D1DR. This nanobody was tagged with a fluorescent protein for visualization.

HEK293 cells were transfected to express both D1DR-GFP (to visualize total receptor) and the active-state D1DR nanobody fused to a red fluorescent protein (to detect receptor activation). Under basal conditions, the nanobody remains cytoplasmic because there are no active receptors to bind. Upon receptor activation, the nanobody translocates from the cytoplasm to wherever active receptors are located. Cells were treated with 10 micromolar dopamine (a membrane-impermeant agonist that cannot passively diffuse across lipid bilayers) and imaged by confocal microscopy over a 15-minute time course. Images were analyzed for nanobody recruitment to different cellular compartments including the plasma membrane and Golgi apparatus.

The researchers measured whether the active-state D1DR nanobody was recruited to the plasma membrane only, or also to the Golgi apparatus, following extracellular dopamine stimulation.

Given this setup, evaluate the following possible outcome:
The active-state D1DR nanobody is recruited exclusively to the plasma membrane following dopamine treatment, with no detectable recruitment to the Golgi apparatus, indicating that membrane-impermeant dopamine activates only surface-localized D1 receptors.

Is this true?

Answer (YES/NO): YES